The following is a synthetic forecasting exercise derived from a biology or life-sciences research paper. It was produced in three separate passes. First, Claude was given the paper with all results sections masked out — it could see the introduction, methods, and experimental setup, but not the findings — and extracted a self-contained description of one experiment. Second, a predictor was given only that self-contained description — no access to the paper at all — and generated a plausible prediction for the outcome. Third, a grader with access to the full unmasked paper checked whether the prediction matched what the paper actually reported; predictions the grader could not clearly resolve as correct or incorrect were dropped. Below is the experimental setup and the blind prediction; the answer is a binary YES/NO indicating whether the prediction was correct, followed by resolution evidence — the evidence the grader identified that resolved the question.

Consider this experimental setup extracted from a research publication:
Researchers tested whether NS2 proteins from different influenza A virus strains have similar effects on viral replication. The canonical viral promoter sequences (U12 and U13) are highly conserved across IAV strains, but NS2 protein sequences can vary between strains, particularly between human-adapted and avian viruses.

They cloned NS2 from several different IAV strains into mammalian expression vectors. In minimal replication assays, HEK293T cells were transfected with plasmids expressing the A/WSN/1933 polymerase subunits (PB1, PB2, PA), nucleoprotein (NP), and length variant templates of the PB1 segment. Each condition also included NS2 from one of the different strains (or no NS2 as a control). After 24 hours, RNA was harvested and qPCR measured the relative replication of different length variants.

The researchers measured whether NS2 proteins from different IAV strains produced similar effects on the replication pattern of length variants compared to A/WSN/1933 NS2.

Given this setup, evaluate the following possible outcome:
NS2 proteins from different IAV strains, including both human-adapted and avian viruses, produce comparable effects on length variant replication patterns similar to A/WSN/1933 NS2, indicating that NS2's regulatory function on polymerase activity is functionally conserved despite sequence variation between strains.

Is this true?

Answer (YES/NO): NO